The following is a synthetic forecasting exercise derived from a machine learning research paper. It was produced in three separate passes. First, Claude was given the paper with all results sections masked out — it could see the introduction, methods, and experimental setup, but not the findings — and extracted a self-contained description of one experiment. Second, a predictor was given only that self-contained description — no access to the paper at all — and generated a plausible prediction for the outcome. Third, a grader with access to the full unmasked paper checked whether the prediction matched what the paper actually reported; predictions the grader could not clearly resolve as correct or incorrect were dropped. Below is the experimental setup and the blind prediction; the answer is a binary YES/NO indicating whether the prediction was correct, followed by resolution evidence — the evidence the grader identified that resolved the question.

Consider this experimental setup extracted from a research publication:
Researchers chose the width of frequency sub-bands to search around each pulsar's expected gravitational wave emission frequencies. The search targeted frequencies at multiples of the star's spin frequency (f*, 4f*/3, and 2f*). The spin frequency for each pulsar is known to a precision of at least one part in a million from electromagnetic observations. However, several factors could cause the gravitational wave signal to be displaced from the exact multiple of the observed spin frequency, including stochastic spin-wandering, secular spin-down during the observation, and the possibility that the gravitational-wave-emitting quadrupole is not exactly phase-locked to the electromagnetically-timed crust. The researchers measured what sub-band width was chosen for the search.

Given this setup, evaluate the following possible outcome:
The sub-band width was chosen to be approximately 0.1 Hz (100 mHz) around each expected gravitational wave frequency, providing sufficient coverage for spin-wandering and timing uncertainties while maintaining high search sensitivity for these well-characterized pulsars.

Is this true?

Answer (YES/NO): NO